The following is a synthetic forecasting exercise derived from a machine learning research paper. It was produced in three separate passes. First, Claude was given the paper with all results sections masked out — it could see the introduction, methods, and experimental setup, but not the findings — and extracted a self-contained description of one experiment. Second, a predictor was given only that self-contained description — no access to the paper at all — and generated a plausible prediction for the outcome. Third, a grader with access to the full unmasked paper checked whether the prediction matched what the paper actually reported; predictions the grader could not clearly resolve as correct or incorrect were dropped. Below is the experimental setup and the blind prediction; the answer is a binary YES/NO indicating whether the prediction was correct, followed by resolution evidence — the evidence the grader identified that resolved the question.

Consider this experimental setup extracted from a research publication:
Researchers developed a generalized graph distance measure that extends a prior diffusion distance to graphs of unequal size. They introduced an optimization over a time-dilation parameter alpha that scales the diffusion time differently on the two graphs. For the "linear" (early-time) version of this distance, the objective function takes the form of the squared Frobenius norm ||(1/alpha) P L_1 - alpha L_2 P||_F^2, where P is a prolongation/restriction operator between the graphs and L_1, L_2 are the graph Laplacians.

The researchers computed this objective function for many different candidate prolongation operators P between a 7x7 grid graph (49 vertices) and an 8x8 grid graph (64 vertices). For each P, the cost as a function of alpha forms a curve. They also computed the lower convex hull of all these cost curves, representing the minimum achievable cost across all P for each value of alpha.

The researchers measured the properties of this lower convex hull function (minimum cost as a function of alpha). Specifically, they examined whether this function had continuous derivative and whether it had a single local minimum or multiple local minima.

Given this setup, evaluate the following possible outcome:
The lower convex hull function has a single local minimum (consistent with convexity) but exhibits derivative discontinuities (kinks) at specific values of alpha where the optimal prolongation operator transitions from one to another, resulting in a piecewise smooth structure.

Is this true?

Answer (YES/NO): NO